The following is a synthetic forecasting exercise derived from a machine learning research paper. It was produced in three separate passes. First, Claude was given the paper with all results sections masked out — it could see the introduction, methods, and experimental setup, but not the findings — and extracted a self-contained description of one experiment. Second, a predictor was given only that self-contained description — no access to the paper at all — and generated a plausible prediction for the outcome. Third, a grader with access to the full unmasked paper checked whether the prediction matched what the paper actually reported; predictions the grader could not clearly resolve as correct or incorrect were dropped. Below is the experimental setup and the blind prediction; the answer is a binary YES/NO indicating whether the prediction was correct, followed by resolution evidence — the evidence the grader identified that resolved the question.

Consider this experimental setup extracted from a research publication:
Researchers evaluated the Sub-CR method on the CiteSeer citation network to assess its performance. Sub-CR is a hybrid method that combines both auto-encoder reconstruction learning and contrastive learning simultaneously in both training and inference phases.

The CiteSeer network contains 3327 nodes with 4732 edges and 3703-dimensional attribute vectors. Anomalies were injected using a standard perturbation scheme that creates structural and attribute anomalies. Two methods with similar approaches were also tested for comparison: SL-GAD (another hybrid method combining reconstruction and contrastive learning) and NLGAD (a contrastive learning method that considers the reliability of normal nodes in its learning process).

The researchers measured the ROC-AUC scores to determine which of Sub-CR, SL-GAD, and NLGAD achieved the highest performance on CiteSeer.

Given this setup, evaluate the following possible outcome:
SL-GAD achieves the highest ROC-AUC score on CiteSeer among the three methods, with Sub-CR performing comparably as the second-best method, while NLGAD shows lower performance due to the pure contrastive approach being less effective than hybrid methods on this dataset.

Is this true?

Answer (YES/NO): NO